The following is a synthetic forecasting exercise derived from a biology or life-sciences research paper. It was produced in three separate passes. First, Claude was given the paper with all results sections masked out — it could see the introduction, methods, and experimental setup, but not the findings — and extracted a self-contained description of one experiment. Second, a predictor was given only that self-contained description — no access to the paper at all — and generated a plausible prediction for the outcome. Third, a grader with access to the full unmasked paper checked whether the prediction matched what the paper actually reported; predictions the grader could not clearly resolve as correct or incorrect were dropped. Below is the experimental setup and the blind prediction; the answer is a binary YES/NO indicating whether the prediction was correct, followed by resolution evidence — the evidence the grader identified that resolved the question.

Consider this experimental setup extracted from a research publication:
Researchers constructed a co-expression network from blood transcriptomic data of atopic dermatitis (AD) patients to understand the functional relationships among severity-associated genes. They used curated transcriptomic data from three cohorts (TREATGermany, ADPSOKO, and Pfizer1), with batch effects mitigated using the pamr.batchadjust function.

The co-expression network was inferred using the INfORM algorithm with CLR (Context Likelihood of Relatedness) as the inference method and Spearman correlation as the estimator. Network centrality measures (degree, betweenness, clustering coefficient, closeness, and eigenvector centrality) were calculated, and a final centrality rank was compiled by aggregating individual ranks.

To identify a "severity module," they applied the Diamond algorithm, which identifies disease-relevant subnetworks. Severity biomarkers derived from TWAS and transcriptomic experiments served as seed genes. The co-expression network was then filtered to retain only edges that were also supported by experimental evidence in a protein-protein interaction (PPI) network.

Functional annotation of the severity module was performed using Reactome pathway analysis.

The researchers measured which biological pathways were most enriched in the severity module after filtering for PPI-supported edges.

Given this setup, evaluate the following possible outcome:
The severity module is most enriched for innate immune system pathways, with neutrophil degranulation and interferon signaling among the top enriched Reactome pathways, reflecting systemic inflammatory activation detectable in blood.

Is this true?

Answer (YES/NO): NO